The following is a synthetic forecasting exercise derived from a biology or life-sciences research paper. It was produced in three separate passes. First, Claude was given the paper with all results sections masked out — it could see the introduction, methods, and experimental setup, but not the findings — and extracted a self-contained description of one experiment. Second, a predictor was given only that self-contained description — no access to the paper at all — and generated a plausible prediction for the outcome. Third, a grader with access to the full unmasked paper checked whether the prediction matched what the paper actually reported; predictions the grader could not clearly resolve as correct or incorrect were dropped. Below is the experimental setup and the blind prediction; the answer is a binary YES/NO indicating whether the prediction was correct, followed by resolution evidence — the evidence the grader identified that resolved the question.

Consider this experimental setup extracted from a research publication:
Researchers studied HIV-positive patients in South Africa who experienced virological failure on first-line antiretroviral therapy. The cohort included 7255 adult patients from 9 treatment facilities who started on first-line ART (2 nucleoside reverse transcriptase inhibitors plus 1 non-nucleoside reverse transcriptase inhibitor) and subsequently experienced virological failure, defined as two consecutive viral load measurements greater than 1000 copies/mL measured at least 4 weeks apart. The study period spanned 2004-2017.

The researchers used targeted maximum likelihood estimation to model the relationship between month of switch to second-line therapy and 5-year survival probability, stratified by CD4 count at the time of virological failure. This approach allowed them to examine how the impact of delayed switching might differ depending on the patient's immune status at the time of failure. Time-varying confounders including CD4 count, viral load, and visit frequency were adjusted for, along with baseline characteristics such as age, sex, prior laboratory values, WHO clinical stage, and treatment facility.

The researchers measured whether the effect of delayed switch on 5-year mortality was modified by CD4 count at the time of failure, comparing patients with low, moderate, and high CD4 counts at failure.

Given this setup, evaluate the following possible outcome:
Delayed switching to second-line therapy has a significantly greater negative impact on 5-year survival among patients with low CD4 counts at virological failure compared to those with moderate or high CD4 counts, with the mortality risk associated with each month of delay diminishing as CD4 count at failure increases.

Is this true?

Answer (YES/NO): YES